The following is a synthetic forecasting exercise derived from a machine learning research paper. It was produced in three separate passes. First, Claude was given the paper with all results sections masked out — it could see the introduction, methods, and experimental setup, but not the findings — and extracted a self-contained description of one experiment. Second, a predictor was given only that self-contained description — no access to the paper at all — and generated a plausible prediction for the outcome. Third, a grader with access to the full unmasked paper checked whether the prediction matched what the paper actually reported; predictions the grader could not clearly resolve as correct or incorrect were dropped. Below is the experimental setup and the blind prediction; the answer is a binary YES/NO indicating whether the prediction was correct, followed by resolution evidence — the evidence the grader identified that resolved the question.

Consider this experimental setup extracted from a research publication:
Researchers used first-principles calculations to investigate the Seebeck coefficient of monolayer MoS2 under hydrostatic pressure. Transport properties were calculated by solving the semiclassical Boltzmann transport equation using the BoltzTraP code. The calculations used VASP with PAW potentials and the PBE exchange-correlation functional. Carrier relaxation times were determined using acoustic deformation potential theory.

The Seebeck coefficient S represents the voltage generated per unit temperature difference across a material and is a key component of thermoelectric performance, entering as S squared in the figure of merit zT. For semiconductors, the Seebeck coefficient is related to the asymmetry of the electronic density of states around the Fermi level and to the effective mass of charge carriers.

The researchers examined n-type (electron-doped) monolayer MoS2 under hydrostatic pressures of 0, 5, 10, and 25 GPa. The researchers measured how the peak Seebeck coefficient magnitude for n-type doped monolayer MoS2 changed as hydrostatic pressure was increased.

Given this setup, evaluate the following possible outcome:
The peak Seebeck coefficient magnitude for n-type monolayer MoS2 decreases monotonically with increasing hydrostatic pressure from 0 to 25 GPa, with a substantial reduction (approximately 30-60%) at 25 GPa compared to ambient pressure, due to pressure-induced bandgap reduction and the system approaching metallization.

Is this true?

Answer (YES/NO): NO